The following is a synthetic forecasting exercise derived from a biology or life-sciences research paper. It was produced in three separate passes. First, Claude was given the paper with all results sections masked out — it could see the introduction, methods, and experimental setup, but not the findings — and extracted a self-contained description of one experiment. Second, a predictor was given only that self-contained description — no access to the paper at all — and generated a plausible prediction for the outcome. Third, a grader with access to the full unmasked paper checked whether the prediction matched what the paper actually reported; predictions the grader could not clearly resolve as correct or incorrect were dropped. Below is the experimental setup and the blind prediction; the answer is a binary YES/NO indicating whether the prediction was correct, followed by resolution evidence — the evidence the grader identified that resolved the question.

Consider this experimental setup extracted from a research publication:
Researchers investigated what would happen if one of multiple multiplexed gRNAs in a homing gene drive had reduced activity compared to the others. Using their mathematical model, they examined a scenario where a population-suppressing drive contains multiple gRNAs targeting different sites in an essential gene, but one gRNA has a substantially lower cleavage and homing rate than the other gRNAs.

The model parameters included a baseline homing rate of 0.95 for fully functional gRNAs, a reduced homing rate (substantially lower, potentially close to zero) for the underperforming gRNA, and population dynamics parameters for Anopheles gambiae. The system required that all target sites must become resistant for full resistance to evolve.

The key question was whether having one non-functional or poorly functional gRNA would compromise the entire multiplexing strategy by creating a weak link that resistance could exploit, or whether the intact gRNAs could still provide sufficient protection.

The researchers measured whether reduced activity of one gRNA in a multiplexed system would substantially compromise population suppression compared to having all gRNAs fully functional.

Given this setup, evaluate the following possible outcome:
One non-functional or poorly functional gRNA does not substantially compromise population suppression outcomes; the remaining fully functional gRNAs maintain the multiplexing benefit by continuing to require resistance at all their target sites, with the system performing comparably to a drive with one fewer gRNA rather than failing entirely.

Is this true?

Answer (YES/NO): NO